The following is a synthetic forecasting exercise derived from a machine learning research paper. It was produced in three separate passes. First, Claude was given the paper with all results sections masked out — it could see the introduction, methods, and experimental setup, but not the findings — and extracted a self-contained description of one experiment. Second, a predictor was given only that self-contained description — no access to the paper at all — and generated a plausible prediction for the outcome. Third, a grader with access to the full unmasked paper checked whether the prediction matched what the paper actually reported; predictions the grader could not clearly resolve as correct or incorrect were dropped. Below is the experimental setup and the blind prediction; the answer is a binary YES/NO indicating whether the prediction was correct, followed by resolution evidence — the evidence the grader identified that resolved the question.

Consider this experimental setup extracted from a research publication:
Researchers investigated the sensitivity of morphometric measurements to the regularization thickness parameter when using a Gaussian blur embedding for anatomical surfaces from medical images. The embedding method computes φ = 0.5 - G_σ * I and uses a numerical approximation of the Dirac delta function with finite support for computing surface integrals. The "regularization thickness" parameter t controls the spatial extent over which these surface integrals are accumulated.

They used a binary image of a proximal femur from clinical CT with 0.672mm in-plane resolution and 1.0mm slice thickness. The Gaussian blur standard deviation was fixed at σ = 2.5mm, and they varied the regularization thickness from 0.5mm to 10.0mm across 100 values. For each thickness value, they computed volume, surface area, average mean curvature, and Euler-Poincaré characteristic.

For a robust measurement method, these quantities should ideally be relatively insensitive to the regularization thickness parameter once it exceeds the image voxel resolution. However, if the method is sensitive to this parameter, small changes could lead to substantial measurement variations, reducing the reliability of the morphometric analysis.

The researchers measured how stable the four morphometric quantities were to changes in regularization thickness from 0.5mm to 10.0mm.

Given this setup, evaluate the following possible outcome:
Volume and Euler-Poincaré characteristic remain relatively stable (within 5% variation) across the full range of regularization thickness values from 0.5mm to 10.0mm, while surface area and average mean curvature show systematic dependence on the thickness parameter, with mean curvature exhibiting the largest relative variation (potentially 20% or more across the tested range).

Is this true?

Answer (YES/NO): NO